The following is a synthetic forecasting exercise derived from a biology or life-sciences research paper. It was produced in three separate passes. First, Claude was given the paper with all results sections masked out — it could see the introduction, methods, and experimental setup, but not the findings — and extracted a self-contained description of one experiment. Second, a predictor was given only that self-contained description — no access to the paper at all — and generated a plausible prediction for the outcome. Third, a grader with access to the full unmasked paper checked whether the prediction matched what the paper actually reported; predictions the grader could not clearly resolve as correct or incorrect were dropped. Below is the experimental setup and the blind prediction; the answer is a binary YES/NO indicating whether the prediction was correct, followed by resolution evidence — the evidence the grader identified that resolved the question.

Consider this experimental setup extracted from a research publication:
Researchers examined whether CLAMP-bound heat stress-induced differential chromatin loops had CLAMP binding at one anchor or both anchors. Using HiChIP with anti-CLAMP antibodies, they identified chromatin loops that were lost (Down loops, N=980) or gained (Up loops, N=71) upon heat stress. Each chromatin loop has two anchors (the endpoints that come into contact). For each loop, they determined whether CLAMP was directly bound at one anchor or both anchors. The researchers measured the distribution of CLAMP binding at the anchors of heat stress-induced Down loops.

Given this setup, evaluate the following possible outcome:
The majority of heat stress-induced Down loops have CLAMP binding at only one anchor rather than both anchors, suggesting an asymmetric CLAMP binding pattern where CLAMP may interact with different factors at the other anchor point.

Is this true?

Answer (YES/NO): YES